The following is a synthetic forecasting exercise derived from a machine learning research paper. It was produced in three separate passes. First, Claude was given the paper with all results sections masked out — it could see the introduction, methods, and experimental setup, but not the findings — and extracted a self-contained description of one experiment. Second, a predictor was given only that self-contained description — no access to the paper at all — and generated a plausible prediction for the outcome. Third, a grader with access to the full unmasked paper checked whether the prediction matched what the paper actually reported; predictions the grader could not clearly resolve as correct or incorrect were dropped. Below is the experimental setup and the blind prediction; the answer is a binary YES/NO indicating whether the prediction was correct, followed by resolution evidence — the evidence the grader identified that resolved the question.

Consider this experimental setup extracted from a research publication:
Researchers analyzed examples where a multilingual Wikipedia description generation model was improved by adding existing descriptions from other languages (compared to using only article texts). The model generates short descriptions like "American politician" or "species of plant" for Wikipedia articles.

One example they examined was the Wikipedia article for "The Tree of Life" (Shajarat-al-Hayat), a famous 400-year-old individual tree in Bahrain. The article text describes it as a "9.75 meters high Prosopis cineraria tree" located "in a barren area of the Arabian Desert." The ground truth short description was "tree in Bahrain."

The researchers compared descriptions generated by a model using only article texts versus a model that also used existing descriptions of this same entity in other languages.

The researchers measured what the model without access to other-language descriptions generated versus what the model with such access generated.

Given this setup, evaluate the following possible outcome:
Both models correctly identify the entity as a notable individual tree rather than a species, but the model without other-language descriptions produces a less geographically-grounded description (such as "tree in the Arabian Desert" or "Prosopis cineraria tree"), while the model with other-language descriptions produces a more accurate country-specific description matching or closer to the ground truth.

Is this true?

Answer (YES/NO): NO